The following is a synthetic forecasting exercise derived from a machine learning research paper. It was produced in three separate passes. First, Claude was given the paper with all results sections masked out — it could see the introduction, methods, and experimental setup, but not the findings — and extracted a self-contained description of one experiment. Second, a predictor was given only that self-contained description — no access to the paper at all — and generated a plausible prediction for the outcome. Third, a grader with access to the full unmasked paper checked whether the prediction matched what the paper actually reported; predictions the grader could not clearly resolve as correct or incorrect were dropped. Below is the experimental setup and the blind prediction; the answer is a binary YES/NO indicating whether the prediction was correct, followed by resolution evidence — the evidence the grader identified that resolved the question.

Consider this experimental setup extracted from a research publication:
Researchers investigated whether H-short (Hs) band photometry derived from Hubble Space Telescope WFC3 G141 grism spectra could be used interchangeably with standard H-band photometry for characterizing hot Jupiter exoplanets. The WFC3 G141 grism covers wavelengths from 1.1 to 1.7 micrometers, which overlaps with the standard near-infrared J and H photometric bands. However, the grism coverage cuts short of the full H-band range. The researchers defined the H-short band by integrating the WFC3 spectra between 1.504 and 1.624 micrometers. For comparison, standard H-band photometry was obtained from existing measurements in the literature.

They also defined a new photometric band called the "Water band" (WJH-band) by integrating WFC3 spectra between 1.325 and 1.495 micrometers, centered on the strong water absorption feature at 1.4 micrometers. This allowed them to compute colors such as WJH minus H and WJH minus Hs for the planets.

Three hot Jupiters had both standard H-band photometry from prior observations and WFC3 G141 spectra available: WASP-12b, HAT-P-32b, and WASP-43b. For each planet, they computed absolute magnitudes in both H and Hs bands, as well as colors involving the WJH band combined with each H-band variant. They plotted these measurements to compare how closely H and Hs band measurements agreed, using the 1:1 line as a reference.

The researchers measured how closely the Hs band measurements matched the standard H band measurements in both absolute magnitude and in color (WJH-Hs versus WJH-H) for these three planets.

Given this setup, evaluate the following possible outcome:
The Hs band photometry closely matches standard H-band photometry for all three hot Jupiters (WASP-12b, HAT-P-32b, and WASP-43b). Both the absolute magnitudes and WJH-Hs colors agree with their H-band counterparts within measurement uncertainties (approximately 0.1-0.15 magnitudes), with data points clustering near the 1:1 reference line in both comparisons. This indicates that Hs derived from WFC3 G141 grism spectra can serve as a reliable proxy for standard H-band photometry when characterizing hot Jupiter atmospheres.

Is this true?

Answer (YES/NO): NO